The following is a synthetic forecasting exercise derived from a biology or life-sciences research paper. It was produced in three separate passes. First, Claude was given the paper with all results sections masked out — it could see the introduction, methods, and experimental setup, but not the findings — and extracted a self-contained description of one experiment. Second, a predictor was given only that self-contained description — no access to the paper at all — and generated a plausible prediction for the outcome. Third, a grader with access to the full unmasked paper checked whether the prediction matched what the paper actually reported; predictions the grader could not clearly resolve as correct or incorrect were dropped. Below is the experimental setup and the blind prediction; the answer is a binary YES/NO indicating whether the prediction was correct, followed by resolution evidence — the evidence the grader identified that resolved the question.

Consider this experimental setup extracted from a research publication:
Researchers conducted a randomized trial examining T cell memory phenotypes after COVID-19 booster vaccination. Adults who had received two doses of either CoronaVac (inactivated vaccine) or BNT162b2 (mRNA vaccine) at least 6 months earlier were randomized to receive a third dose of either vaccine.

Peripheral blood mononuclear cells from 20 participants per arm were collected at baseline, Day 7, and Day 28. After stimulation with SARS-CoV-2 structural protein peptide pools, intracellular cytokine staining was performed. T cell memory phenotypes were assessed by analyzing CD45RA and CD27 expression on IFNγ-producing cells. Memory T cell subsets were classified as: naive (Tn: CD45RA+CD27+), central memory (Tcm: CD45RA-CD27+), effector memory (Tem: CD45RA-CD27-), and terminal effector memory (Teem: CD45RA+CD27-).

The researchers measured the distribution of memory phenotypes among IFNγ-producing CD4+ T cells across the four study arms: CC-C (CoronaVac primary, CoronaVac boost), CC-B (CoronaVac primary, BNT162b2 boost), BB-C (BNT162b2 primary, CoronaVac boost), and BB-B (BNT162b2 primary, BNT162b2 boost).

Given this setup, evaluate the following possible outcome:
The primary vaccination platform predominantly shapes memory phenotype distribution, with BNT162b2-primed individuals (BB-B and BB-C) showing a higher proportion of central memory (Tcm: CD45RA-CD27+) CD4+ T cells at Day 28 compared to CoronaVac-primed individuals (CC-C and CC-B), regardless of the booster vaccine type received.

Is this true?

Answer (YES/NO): NO